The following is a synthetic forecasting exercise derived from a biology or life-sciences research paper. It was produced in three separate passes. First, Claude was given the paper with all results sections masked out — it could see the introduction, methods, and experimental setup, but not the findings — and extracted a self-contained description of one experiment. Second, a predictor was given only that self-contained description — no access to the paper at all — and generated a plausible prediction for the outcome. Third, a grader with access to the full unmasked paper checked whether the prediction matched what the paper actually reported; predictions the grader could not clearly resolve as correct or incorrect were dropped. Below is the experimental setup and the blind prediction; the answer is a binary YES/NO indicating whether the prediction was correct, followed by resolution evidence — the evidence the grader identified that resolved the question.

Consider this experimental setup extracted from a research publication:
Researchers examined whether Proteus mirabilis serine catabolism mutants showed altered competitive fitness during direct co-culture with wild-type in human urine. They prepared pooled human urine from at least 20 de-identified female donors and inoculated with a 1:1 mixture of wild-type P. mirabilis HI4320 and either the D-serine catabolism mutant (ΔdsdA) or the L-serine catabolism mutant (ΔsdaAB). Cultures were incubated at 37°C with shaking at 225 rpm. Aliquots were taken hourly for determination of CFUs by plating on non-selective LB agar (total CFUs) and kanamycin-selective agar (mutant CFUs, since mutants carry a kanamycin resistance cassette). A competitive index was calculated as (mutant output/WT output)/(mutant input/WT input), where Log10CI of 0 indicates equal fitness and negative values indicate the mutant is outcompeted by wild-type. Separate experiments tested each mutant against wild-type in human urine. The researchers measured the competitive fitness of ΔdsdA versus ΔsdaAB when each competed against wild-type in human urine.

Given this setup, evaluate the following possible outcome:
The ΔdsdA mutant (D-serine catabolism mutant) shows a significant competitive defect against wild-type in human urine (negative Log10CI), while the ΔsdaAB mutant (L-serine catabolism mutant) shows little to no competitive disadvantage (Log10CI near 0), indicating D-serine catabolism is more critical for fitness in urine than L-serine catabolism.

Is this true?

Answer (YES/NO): NO